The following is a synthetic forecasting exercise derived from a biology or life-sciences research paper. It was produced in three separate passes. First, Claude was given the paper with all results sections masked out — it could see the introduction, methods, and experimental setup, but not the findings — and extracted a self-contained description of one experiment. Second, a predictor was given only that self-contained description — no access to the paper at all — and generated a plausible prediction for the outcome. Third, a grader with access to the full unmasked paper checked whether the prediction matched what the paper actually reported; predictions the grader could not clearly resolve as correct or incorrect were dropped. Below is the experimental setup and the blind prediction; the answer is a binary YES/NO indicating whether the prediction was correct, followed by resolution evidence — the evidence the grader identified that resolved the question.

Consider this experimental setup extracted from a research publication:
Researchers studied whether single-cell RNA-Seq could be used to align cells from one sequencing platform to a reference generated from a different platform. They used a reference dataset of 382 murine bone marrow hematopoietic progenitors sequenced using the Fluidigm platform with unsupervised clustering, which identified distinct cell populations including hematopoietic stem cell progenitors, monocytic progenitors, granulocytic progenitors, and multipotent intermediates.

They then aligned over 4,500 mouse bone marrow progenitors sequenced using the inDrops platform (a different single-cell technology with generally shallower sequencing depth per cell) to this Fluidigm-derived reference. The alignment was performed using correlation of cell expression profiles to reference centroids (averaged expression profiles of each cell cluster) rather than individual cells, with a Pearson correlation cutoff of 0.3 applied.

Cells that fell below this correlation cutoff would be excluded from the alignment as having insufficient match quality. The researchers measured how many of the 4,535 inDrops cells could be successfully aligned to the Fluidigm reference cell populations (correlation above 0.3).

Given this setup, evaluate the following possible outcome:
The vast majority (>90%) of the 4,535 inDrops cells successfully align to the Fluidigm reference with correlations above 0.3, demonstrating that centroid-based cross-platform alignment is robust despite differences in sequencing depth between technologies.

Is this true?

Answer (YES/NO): NO